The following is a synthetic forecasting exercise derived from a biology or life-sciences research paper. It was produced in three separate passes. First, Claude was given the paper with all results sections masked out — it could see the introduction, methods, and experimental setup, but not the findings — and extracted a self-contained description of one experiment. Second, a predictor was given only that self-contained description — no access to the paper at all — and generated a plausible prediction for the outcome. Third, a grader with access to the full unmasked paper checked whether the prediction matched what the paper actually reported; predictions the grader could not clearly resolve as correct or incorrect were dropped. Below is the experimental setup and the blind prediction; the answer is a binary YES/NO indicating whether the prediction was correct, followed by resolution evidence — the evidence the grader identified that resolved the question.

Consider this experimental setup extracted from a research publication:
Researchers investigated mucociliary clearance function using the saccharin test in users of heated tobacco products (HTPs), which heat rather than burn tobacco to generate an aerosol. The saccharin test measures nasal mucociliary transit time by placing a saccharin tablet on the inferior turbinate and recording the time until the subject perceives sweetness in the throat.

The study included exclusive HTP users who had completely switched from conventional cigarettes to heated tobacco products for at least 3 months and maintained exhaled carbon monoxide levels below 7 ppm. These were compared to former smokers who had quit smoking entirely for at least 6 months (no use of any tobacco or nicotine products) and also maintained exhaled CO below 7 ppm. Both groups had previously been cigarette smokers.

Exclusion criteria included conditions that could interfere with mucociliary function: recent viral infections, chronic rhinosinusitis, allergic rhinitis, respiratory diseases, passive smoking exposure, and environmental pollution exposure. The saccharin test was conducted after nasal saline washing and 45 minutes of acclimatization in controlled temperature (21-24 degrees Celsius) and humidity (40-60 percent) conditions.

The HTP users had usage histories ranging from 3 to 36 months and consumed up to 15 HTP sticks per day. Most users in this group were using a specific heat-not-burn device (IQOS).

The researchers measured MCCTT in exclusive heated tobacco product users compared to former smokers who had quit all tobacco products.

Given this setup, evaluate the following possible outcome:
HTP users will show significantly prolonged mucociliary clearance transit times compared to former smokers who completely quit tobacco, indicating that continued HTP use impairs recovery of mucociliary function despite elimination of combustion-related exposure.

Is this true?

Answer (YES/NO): NO